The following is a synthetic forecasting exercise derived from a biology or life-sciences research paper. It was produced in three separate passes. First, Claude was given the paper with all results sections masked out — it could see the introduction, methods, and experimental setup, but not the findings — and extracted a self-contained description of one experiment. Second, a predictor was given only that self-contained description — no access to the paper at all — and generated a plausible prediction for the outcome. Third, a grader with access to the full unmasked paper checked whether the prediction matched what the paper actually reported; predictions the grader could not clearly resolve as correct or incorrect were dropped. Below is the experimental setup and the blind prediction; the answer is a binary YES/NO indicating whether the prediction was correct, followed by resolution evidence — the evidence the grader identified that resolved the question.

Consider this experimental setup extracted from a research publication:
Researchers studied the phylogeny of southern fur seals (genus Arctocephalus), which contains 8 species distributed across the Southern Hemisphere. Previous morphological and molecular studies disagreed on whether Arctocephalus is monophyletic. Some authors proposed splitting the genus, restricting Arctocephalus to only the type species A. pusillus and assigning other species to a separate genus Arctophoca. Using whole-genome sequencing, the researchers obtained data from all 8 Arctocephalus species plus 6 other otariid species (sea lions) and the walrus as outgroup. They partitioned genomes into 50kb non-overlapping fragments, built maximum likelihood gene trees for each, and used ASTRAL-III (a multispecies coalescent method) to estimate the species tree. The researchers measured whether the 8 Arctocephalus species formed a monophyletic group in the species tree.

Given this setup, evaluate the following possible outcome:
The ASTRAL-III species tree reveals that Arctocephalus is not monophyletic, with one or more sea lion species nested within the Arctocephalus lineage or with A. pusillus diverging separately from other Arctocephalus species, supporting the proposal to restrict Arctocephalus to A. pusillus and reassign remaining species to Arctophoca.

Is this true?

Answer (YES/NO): NO